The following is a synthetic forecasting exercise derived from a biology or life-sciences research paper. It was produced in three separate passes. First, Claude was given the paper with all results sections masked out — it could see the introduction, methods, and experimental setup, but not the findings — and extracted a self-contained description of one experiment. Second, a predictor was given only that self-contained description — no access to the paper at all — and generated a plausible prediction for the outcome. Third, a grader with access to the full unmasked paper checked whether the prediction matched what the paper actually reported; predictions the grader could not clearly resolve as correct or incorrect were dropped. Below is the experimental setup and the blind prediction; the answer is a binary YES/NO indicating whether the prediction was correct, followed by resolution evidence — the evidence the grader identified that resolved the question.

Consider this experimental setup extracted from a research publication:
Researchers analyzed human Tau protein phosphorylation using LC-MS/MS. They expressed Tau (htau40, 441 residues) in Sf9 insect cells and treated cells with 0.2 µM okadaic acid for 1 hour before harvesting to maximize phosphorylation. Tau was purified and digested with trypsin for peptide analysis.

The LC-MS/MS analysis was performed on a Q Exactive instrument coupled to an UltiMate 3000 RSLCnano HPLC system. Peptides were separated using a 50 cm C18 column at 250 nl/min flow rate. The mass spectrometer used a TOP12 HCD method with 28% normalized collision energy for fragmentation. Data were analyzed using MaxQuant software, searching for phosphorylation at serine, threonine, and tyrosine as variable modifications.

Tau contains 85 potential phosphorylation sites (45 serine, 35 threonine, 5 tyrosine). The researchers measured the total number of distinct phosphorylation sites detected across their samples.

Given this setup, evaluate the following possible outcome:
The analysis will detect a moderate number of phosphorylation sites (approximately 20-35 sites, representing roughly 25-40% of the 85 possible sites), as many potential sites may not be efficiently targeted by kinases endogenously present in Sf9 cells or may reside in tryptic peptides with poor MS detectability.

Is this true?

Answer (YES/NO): NO